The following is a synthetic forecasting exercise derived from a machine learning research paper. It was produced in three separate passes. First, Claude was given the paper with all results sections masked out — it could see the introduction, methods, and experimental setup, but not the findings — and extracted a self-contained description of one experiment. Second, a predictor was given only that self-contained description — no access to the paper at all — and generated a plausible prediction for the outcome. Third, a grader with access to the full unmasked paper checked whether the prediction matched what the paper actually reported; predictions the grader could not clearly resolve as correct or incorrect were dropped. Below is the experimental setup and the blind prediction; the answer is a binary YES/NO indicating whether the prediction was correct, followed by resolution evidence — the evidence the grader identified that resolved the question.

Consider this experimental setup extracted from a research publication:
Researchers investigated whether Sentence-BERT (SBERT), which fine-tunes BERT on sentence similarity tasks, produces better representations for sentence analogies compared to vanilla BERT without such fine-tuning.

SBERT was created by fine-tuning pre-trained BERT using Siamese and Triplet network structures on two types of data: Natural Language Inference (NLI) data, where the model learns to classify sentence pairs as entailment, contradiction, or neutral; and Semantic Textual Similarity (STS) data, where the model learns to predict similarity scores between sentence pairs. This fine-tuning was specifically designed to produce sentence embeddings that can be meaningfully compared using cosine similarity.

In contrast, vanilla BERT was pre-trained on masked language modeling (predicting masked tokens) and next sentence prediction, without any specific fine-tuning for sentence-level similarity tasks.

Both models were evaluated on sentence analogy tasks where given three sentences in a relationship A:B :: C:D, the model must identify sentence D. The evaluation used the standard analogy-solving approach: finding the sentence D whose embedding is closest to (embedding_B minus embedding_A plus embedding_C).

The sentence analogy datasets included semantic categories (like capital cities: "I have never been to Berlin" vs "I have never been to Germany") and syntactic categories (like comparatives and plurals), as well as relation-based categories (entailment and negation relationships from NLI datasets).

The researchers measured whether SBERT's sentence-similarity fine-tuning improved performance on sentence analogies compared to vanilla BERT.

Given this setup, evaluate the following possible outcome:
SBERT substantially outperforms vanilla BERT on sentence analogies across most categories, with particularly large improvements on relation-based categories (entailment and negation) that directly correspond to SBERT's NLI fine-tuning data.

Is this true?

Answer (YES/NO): NO